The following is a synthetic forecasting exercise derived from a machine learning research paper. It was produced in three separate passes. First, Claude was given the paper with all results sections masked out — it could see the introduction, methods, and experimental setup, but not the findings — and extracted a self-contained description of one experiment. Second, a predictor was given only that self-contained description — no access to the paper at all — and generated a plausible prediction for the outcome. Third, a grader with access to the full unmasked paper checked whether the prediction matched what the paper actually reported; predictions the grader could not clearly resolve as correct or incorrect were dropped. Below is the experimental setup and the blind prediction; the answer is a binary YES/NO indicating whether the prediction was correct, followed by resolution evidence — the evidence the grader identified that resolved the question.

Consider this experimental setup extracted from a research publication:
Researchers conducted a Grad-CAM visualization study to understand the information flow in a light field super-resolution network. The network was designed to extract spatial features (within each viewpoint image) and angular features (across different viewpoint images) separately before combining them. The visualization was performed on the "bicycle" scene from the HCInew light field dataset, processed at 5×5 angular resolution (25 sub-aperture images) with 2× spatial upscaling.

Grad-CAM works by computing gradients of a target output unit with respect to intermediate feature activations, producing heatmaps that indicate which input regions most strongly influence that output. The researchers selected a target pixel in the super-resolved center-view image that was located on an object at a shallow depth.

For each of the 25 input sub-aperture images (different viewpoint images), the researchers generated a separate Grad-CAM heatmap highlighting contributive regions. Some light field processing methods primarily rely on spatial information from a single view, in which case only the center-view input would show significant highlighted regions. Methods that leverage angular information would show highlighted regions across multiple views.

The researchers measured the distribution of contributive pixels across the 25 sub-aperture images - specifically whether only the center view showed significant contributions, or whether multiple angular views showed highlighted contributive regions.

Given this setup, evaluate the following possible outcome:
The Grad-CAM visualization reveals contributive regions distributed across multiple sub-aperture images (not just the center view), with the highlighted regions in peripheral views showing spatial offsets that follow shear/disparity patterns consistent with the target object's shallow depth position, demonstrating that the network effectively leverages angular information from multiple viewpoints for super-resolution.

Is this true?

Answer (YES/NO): YES